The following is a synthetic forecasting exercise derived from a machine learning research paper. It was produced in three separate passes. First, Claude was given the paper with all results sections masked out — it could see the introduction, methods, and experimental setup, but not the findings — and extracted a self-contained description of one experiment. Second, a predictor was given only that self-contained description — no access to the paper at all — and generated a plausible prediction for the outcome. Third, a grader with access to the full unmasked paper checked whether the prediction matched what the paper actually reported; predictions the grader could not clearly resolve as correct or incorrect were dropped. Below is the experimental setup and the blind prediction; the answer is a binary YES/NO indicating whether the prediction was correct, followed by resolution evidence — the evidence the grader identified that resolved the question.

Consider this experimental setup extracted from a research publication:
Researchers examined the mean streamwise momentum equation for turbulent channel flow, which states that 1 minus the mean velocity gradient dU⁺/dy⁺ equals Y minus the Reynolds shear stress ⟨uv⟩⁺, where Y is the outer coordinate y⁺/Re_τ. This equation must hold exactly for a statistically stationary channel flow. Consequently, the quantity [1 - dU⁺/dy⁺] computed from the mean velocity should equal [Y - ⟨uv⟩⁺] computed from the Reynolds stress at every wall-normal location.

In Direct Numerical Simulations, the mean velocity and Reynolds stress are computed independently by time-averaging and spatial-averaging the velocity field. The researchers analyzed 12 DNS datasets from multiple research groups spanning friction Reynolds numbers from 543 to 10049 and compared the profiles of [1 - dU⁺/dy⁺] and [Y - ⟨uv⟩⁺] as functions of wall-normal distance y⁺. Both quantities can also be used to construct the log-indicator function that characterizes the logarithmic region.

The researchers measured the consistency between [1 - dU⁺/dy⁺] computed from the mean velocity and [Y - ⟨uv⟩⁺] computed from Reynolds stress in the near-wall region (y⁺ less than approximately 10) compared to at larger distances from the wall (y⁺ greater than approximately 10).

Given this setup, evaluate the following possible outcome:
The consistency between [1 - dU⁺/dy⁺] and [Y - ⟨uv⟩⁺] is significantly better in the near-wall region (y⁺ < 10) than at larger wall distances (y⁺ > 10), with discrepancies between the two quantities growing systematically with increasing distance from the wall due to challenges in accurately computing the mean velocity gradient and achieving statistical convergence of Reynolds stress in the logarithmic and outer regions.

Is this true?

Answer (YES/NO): YES